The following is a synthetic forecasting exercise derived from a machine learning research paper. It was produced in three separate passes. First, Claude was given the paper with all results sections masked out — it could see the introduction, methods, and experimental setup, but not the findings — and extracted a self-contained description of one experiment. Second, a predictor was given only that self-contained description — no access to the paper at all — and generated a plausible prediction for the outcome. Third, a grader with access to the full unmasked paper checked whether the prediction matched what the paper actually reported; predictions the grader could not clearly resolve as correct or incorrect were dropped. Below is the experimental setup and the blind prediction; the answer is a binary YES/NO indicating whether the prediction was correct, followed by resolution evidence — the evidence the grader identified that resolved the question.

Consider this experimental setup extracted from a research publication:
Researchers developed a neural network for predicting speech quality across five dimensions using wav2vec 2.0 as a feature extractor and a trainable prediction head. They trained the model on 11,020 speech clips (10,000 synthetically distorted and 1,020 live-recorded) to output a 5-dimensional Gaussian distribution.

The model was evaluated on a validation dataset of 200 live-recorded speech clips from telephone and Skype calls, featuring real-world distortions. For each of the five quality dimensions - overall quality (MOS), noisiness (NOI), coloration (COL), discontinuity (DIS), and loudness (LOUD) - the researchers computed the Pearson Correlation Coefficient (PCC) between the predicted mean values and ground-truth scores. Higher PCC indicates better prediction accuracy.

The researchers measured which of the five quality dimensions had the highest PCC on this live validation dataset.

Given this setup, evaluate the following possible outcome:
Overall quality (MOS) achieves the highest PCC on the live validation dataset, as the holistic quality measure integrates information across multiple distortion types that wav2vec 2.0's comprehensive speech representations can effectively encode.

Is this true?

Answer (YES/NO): YES